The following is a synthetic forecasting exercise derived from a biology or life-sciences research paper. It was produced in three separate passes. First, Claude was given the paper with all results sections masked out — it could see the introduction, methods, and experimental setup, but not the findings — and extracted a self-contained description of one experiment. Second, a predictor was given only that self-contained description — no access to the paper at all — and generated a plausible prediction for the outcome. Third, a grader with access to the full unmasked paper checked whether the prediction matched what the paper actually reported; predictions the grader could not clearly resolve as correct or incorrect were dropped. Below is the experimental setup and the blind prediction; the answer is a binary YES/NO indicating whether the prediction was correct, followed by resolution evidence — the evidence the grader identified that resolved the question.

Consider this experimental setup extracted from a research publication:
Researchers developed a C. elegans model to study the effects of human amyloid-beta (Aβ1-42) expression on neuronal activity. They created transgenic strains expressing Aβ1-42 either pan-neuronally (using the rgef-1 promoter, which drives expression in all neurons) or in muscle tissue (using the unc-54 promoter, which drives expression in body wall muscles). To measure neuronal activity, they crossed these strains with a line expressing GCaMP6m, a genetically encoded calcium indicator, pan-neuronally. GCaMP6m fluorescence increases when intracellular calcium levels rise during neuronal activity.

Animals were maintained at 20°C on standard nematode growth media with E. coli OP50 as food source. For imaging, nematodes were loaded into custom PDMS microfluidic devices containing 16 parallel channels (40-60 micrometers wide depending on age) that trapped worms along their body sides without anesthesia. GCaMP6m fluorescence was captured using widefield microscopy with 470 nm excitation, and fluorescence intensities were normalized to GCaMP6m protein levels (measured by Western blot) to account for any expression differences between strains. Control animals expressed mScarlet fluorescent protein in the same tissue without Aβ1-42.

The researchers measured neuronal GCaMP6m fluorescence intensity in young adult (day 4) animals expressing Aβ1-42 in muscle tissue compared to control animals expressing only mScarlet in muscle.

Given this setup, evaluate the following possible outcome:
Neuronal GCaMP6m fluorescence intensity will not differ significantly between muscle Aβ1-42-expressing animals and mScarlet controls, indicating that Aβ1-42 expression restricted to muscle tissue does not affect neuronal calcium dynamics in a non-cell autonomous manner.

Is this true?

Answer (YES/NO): NO